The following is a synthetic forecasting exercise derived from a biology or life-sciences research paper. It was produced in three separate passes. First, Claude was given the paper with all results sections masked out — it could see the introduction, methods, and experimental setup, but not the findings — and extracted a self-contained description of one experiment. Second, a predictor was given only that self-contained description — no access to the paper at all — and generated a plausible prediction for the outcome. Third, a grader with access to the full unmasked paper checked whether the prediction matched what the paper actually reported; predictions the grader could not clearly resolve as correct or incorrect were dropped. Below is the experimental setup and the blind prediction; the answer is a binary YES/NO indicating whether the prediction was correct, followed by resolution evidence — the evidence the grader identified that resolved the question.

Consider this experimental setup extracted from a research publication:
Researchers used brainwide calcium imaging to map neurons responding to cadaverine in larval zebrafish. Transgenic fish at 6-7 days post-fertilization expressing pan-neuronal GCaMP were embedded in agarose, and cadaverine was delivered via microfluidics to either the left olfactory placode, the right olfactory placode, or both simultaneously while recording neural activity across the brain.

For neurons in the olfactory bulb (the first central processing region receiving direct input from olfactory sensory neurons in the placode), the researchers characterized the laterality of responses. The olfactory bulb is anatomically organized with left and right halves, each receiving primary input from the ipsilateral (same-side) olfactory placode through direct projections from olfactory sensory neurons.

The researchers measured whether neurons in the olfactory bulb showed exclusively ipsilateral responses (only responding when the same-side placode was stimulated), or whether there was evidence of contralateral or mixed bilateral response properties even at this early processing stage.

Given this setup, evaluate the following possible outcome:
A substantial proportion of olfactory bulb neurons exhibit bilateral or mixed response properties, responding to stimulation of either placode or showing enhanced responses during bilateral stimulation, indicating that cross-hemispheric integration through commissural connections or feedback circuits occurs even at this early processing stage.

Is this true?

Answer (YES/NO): YES